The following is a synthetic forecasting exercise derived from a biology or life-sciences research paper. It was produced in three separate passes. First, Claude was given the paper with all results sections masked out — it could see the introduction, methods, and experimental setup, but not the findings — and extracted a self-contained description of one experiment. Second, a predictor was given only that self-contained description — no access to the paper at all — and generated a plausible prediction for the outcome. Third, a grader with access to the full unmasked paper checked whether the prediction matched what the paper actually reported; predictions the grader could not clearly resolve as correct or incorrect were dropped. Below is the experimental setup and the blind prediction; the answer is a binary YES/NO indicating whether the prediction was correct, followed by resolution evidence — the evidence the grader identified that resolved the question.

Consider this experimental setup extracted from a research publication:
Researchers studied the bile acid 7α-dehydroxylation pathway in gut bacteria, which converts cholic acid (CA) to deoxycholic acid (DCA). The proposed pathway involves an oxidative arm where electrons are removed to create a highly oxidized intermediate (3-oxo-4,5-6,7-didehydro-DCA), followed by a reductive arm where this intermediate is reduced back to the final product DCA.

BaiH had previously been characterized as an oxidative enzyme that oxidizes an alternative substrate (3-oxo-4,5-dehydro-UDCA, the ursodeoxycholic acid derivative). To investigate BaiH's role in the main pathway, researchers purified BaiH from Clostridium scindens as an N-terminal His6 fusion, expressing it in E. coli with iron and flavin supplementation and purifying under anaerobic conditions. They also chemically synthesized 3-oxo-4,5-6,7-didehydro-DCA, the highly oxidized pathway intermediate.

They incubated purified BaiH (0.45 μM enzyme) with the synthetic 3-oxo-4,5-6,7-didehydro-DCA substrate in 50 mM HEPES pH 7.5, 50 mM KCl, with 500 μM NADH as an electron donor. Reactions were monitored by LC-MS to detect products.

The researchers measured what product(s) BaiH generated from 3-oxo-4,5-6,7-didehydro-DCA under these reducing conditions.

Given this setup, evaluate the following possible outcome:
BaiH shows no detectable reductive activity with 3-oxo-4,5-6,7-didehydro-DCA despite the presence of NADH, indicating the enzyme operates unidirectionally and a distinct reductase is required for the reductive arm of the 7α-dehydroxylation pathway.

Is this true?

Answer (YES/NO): NO